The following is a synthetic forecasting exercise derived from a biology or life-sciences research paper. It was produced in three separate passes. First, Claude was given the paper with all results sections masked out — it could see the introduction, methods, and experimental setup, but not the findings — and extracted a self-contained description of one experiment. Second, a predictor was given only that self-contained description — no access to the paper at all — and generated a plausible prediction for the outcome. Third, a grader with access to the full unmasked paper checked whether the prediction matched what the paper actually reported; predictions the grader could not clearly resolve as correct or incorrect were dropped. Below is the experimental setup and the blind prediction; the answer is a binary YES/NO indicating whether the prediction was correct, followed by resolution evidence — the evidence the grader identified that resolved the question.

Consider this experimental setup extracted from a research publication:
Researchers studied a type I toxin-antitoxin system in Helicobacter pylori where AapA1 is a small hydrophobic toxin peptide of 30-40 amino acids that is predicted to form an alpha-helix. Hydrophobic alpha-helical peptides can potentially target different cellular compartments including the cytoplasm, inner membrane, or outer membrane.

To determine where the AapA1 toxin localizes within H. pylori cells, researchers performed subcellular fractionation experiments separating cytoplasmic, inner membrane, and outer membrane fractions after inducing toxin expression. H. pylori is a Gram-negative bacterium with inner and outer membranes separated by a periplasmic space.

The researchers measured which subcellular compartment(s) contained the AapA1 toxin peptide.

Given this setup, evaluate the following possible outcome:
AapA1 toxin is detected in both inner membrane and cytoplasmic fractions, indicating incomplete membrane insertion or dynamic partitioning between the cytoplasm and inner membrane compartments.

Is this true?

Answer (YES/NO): NO